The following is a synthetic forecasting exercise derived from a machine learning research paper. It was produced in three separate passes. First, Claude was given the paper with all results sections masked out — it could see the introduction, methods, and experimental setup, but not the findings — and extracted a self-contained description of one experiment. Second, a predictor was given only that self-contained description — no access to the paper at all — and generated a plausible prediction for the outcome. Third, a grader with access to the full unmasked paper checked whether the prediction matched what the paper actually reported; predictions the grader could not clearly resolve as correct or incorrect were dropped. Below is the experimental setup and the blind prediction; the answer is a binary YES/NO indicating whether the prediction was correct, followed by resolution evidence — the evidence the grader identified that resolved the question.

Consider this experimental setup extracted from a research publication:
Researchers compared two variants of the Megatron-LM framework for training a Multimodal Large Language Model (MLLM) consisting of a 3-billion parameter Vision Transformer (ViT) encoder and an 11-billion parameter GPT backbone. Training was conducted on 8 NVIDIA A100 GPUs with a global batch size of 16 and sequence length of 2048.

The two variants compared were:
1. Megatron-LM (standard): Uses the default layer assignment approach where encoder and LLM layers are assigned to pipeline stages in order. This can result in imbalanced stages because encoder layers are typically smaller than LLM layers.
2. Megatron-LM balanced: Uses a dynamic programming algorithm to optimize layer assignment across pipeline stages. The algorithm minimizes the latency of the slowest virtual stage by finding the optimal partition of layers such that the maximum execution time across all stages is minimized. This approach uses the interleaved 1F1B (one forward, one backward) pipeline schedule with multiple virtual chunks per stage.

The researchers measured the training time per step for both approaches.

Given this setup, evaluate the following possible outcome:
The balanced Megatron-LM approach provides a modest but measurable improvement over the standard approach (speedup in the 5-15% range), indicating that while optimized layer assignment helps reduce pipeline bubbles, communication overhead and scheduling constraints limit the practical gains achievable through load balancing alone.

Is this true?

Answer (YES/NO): YES